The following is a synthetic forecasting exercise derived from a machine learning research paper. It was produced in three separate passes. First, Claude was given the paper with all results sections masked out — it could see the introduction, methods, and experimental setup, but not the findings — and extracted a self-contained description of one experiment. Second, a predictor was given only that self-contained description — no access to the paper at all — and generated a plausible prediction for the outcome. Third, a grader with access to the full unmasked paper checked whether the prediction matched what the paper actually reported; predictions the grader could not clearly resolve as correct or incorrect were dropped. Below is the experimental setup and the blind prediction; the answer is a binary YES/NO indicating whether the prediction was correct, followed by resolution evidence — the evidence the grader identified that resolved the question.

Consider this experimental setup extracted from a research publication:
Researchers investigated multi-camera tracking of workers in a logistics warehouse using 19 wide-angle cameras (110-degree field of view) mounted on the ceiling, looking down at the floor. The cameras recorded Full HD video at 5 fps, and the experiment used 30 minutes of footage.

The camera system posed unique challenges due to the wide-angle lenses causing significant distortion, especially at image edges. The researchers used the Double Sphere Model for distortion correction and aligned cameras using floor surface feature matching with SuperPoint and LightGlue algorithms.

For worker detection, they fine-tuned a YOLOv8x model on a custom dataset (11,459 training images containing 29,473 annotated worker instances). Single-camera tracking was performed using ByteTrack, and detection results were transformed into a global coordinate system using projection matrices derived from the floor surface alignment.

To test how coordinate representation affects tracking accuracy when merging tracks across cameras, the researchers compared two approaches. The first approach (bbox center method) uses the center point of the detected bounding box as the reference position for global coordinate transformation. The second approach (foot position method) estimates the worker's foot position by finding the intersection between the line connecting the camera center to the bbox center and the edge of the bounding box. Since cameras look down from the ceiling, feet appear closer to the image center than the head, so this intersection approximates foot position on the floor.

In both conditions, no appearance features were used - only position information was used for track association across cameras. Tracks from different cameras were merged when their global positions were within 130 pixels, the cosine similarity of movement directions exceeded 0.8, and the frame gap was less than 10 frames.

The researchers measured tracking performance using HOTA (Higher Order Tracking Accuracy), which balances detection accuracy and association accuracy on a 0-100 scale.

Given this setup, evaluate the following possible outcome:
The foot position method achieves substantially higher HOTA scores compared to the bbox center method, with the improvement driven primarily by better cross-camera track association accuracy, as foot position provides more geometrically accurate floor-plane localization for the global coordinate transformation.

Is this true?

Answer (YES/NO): NO